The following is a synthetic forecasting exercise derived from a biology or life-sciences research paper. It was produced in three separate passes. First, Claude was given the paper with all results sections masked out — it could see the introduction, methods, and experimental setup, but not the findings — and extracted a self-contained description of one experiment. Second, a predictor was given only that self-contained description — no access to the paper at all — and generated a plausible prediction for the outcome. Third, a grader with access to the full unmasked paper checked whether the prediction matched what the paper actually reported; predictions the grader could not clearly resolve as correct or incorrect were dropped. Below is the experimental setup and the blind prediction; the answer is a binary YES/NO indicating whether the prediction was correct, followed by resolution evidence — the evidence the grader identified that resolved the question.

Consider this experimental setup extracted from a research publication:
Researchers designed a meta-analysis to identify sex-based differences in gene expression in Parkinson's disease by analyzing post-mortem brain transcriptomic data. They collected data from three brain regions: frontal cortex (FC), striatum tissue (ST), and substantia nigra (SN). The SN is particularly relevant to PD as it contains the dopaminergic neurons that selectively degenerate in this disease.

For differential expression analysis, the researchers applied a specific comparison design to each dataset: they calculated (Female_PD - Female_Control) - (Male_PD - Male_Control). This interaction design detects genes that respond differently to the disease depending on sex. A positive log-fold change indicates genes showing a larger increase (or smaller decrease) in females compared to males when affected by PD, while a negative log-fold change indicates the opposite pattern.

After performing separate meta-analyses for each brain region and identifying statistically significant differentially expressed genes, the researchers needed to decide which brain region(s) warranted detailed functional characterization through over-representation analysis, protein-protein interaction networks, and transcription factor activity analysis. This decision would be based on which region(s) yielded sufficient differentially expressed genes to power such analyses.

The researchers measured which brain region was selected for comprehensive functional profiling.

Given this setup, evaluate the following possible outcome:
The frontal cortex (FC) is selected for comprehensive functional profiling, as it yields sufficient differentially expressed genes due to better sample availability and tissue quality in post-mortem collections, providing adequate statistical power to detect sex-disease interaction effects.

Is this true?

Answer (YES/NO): NO